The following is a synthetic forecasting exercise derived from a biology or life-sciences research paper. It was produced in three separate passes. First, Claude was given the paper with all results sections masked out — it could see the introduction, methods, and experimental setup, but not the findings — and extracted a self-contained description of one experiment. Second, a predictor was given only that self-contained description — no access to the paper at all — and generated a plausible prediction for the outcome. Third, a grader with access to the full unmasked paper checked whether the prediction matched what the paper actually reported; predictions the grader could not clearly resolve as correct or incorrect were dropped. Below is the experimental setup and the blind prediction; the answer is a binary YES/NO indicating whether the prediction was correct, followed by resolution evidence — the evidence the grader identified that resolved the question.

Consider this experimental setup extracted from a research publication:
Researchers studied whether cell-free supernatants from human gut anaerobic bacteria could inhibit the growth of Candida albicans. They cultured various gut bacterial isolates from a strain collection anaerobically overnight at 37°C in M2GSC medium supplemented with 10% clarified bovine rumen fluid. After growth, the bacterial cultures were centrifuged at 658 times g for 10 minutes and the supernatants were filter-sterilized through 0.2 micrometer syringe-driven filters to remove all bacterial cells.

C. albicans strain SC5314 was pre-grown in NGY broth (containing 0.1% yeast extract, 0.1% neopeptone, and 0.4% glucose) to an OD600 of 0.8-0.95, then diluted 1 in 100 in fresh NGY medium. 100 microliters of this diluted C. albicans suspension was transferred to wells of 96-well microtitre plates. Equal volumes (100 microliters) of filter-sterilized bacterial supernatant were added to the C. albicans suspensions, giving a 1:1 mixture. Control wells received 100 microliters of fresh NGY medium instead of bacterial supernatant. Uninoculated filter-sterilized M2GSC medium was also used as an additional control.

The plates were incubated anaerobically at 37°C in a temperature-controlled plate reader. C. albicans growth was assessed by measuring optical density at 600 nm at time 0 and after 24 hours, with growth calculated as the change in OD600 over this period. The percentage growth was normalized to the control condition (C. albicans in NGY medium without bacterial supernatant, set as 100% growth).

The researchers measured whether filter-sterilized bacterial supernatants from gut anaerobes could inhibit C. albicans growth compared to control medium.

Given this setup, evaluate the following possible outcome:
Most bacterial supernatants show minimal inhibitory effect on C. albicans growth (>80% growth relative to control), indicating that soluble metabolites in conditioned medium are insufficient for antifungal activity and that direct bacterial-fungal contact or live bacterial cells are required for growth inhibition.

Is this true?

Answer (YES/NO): NO